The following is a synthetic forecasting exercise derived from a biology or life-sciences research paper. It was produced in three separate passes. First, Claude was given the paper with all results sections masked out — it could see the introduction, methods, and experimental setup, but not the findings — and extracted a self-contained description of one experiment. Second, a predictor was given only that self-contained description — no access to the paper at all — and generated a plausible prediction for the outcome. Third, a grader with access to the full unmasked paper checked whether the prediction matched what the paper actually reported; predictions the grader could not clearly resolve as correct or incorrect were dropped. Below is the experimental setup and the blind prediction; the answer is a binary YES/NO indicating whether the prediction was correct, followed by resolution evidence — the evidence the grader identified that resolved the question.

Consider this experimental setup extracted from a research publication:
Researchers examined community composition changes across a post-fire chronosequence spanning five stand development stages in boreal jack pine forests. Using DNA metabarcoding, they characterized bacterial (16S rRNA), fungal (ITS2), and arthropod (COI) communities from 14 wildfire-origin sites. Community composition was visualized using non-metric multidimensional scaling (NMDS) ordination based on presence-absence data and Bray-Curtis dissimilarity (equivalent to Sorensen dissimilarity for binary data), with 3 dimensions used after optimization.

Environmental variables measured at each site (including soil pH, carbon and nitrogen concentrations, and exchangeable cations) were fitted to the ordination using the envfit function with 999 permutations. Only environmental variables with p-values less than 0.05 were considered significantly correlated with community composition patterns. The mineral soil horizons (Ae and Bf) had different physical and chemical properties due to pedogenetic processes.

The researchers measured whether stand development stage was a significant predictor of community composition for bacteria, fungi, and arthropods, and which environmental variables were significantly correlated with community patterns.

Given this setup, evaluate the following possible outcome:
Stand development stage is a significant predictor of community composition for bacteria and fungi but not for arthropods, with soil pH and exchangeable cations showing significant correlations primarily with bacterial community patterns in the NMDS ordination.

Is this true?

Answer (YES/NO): NO